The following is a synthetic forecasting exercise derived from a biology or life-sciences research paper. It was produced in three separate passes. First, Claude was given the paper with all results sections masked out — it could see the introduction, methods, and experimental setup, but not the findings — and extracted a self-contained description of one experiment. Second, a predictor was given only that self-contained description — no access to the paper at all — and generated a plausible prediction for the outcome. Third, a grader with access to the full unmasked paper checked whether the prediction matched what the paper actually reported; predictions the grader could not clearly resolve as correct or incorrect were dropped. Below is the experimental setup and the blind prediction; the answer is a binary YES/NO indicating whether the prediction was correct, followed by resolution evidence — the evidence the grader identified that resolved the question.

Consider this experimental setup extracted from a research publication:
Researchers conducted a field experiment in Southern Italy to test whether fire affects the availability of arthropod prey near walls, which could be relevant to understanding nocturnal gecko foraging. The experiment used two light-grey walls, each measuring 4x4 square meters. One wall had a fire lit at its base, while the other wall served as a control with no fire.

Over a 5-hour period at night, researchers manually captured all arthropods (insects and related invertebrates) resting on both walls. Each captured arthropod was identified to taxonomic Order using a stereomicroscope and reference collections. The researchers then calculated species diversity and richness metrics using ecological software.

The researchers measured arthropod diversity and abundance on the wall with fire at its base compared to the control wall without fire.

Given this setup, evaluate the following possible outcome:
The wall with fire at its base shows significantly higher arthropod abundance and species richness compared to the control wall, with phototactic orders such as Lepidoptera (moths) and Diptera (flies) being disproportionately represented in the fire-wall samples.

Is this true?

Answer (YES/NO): NO